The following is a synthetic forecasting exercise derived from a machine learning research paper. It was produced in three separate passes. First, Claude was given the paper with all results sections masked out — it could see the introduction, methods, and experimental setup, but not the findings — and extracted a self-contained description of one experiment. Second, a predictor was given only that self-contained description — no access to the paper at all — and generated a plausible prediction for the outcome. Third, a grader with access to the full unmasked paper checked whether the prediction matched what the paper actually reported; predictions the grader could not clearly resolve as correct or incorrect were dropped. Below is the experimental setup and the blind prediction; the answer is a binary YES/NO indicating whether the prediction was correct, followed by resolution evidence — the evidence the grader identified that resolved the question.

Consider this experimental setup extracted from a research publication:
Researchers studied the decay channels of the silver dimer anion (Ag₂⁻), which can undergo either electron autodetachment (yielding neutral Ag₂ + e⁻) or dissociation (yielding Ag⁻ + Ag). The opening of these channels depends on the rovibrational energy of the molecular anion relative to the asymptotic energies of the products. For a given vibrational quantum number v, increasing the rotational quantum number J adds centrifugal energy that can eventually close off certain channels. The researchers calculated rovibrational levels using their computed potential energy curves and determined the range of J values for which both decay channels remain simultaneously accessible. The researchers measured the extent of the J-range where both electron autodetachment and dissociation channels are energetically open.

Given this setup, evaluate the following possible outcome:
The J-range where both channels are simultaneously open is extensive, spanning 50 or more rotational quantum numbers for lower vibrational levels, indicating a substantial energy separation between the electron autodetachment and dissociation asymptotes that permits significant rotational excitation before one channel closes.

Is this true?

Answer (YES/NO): NO